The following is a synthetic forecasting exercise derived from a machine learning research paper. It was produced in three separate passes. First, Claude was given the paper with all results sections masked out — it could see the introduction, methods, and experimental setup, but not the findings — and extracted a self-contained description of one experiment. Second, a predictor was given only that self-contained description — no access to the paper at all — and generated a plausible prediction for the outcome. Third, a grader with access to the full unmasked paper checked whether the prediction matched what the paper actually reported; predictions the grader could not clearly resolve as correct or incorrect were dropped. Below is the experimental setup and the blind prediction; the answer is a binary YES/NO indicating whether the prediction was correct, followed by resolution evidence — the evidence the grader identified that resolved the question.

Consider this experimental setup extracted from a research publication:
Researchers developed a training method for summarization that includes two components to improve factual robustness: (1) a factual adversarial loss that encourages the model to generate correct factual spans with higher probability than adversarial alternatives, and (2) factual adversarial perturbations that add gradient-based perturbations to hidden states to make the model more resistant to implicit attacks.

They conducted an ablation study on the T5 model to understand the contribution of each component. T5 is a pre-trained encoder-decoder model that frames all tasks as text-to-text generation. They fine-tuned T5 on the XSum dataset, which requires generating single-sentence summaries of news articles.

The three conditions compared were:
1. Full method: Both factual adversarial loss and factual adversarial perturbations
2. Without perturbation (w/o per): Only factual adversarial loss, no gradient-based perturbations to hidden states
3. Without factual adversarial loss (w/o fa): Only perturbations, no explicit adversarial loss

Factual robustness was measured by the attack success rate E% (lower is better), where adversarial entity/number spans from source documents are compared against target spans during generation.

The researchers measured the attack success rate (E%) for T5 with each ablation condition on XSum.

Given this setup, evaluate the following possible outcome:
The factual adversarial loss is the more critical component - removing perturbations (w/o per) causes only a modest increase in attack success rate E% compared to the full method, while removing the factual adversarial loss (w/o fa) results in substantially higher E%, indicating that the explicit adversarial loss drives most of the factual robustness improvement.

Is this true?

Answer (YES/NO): NO